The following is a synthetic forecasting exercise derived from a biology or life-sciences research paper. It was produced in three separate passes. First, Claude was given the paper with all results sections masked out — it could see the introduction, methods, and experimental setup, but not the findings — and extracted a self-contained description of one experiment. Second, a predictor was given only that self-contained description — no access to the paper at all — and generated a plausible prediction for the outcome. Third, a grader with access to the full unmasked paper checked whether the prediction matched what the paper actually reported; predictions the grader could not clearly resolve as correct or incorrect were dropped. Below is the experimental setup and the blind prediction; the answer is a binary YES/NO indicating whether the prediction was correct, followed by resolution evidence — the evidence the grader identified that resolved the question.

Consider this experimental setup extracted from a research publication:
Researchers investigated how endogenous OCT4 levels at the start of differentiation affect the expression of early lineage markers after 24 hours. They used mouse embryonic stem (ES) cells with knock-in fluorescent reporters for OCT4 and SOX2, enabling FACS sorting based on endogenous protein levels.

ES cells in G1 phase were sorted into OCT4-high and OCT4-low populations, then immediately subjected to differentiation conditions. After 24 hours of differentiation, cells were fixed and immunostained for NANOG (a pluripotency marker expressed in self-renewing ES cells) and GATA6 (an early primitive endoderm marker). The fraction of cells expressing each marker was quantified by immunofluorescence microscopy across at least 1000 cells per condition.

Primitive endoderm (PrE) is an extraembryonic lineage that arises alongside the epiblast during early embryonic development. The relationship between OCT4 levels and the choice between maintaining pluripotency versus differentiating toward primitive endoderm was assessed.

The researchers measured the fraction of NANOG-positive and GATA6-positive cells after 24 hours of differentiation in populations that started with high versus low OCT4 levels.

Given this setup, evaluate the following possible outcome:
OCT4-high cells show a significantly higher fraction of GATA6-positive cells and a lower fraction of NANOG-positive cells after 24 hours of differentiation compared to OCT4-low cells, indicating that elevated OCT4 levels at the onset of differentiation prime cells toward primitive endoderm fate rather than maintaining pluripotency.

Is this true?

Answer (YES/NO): NO